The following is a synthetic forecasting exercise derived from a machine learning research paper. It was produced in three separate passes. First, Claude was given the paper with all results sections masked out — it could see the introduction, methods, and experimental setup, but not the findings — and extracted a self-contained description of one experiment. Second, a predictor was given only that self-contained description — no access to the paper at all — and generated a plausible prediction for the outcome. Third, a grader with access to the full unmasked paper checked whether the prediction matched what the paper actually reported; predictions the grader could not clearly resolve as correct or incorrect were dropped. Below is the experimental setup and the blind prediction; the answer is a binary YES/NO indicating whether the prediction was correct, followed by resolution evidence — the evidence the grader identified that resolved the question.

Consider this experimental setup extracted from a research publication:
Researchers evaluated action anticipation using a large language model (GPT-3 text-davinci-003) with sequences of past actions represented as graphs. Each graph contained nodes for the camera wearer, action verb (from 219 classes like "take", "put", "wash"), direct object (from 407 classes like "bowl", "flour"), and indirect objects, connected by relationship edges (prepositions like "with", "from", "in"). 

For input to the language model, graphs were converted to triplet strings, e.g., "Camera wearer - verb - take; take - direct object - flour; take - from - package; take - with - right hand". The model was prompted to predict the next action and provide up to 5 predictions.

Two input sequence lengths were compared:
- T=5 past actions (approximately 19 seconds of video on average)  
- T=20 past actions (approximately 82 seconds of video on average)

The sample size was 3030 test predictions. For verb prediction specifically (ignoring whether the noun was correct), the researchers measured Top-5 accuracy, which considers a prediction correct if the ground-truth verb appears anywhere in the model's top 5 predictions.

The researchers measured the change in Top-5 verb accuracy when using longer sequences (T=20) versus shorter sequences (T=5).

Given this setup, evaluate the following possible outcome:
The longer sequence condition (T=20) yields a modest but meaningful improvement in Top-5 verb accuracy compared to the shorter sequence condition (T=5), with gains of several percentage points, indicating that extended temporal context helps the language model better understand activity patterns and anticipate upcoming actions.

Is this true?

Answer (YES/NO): YES